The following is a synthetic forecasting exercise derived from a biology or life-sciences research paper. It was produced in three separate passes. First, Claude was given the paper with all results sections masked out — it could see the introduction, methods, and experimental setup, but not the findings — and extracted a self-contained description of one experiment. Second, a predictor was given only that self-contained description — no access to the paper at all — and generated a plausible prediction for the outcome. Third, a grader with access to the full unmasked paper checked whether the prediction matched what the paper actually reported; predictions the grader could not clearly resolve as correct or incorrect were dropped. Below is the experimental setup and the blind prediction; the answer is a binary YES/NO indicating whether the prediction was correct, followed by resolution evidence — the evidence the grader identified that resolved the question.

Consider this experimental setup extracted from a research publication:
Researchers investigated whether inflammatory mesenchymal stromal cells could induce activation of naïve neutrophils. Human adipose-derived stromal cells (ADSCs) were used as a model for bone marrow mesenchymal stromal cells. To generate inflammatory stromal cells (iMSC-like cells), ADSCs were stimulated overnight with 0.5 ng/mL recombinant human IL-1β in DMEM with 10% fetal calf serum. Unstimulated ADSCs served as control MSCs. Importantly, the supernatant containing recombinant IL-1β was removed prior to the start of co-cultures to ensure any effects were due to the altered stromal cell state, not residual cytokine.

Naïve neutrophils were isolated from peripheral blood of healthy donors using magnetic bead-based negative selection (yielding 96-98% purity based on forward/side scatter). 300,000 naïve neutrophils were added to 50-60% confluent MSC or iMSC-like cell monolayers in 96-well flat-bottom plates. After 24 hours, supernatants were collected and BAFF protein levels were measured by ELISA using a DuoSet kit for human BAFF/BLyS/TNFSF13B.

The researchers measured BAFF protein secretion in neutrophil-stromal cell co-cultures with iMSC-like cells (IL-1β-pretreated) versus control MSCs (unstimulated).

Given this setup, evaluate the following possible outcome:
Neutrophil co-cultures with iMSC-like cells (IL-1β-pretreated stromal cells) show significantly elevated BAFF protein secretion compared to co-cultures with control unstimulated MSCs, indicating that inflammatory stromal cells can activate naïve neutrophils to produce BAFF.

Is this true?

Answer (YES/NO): YES